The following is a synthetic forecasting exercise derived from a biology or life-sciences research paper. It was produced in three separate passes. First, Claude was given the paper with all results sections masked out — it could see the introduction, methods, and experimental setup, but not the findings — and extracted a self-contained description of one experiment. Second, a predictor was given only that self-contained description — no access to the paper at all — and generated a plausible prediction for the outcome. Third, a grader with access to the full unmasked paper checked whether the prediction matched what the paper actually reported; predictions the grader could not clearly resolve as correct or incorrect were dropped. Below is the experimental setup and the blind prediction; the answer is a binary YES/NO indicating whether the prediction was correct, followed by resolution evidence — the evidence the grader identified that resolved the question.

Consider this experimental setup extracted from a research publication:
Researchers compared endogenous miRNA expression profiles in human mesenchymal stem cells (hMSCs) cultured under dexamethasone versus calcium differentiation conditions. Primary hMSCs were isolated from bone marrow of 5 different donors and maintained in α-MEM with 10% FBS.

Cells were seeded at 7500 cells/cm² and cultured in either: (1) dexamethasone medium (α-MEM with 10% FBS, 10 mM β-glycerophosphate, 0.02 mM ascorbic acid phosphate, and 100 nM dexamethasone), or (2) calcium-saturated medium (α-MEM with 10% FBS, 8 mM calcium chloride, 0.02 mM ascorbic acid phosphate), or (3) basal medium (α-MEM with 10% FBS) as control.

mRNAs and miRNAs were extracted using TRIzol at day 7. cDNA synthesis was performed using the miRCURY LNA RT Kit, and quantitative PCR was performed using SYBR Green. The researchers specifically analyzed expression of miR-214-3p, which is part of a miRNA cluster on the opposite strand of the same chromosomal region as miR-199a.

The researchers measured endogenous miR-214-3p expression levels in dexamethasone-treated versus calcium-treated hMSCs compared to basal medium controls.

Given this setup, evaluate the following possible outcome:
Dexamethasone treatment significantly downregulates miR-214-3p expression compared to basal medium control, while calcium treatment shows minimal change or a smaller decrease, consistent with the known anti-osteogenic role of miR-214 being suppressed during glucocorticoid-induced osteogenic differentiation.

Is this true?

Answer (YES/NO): NO